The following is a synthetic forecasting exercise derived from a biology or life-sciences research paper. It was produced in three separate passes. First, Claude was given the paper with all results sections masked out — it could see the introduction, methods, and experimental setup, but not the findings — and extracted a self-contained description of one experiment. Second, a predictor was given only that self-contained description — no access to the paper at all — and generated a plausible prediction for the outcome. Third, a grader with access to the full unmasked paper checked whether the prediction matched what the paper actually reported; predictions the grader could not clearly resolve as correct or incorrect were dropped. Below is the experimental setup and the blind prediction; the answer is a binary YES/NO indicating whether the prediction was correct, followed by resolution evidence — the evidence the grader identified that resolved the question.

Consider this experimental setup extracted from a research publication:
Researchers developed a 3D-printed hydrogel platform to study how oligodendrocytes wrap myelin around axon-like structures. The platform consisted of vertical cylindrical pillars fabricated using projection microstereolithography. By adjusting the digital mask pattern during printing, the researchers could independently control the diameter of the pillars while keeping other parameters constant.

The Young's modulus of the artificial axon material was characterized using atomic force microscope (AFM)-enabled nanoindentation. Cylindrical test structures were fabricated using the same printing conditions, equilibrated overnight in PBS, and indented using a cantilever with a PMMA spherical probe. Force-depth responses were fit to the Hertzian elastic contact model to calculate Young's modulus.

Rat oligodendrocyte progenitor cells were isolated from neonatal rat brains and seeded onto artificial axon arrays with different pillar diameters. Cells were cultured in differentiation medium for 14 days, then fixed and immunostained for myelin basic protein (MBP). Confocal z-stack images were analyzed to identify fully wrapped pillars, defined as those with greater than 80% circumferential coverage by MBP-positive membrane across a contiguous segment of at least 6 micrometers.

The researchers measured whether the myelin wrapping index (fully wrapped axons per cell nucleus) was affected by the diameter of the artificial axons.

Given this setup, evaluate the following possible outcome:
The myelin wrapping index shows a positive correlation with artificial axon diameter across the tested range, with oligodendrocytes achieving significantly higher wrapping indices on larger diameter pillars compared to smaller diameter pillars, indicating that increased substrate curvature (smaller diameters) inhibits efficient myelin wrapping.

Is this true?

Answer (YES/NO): NO